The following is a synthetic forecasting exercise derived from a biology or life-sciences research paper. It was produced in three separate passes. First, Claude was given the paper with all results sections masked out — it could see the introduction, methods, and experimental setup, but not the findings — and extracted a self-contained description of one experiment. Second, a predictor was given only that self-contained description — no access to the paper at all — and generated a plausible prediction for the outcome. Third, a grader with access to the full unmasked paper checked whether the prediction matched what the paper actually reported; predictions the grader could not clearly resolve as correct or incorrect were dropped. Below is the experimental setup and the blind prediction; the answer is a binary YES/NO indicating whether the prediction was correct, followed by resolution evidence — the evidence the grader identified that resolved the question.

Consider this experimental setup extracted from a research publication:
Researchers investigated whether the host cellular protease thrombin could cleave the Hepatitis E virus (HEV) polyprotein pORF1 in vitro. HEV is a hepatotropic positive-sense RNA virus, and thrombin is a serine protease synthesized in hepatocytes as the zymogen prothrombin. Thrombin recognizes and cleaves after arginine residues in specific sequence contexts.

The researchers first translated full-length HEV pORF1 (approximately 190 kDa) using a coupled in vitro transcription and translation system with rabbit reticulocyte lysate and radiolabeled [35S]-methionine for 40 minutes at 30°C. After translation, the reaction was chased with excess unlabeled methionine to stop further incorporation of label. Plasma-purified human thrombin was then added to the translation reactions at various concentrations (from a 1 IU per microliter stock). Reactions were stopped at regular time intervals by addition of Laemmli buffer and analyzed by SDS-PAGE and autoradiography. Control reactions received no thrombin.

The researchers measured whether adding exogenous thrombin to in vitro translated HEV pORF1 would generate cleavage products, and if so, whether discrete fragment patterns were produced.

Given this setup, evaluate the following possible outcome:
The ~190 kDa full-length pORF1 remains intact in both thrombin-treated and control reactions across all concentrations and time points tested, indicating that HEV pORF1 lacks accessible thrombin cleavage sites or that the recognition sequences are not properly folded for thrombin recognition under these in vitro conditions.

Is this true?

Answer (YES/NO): NO